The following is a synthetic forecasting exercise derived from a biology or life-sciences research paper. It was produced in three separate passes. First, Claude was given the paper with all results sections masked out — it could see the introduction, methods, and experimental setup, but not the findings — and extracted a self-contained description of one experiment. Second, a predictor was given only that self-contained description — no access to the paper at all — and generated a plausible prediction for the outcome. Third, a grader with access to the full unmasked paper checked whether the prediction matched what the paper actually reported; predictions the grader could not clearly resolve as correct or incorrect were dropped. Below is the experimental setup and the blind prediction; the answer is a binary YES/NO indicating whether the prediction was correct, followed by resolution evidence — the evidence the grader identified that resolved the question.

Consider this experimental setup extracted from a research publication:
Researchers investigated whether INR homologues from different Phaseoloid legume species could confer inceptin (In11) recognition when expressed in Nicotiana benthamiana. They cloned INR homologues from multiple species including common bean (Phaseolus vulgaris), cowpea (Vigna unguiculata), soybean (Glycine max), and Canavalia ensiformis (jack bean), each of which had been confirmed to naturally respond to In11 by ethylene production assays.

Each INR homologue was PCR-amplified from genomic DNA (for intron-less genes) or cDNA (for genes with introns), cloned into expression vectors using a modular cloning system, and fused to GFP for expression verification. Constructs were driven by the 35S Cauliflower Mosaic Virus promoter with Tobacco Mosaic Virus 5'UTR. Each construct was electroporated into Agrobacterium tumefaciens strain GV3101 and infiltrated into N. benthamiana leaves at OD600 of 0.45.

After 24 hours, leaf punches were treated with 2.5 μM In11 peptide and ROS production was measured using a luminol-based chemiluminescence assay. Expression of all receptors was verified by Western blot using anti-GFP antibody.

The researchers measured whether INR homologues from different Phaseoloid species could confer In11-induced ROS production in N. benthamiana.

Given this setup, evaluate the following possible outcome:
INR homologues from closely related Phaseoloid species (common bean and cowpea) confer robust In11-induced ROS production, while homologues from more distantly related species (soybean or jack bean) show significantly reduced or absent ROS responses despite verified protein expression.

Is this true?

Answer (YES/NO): NO